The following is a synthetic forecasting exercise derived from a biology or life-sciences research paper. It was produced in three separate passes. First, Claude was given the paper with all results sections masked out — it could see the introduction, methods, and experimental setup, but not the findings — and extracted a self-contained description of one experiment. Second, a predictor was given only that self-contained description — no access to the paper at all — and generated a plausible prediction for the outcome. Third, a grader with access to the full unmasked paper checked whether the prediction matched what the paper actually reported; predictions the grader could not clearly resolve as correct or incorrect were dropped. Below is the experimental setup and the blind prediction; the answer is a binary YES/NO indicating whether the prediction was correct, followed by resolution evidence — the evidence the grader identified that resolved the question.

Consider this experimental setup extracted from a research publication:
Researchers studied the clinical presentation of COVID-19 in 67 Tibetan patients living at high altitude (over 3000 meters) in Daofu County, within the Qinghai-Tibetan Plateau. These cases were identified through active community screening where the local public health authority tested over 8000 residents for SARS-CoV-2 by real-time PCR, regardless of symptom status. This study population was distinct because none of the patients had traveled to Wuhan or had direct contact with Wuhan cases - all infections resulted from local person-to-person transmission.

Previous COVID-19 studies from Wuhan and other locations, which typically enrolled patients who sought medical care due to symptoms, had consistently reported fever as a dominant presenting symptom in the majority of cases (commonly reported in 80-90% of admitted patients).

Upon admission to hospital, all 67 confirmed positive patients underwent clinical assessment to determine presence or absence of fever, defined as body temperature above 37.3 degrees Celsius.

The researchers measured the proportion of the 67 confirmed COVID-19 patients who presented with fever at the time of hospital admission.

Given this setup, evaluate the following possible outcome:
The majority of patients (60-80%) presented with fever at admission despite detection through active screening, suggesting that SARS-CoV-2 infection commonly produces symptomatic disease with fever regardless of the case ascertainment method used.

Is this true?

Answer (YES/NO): NO